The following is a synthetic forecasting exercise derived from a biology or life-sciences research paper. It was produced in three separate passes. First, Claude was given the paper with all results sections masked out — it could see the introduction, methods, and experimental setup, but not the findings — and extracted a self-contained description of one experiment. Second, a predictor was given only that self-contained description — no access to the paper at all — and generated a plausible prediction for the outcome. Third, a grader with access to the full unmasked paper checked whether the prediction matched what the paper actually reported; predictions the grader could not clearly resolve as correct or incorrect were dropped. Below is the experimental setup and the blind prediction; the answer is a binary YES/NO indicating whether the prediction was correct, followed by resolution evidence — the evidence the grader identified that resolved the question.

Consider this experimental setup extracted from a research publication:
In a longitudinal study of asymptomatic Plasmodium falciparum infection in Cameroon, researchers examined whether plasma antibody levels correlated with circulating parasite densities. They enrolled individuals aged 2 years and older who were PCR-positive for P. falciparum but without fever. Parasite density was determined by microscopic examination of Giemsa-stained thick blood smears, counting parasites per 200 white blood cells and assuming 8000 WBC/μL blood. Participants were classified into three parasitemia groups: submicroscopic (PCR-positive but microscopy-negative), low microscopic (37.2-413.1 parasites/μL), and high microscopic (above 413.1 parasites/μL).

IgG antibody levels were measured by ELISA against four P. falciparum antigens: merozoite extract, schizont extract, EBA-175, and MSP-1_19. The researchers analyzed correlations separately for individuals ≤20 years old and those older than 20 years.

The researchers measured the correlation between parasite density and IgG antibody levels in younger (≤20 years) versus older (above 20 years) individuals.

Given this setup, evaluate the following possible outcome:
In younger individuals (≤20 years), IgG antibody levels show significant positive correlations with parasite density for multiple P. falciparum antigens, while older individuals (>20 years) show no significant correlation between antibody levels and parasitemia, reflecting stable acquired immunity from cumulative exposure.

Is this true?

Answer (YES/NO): NO